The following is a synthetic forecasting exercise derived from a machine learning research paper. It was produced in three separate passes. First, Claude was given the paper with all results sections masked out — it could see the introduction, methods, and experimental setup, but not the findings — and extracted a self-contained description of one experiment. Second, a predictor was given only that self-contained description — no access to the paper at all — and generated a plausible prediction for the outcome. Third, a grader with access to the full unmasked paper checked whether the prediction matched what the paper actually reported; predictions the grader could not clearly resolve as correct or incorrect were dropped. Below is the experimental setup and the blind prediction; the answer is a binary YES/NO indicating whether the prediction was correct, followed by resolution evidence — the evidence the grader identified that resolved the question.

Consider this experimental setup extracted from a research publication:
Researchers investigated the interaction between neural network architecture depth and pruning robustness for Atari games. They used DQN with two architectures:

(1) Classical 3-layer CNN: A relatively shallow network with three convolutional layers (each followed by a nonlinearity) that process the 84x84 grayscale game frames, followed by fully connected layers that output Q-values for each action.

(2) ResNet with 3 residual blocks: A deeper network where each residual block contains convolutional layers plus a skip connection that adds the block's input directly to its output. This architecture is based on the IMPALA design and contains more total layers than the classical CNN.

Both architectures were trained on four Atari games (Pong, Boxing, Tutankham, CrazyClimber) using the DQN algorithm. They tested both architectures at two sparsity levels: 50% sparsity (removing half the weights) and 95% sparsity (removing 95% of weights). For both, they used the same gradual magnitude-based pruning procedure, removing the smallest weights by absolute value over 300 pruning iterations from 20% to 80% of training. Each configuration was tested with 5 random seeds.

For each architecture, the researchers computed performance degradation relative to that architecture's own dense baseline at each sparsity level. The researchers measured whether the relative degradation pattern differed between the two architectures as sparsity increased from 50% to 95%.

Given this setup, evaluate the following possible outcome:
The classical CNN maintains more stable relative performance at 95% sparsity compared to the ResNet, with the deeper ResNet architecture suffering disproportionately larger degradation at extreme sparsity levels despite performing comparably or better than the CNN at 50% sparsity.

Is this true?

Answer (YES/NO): NO